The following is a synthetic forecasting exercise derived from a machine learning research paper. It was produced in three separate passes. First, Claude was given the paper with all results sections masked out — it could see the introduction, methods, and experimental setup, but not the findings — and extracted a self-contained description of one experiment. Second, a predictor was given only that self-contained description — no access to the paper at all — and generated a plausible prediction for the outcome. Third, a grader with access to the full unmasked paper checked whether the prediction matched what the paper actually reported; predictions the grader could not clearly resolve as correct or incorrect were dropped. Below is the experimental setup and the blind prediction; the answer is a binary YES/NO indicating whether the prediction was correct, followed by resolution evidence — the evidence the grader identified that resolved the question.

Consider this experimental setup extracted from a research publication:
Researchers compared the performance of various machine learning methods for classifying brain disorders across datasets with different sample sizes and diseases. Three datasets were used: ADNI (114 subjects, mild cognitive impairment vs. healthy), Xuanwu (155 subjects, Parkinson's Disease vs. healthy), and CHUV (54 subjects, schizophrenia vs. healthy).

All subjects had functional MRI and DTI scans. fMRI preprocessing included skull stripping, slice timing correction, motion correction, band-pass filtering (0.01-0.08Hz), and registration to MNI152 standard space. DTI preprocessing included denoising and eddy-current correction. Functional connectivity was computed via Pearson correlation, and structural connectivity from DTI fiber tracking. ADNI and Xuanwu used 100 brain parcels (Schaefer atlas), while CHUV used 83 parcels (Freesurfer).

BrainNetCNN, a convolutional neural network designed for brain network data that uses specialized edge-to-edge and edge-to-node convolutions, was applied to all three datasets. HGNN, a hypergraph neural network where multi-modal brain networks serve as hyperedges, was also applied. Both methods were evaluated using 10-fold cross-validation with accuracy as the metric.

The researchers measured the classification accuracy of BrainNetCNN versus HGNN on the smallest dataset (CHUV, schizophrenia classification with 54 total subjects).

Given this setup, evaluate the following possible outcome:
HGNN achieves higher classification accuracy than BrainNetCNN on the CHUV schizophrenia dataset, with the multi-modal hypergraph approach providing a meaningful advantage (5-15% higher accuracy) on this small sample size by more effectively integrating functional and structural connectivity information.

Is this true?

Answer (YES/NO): NO